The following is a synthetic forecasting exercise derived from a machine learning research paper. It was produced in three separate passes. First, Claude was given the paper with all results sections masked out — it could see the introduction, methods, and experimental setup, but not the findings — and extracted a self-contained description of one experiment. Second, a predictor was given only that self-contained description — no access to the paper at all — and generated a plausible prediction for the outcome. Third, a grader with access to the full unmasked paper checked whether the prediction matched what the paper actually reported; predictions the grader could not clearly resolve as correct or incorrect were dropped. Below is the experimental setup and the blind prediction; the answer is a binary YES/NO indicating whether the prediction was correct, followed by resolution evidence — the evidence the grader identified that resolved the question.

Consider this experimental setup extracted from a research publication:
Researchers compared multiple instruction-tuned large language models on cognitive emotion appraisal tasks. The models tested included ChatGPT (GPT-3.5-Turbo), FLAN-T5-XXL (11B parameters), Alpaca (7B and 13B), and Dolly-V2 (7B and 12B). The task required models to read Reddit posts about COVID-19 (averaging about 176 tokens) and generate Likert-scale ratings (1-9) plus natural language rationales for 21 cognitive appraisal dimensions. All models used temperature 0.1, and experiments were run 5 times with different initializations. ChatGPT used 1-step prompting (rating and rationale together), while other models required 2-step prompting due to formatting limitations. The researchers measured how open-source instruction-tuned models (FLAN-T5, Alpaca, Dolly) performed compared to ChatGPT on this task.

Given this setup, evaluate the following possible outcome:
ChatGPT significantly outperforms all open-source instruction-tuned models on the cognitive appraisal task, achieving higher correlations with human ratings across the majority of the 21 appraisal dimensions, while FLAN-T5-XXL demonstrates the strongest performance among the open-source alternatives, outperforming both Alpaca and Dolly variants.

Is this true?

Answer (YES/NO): YES